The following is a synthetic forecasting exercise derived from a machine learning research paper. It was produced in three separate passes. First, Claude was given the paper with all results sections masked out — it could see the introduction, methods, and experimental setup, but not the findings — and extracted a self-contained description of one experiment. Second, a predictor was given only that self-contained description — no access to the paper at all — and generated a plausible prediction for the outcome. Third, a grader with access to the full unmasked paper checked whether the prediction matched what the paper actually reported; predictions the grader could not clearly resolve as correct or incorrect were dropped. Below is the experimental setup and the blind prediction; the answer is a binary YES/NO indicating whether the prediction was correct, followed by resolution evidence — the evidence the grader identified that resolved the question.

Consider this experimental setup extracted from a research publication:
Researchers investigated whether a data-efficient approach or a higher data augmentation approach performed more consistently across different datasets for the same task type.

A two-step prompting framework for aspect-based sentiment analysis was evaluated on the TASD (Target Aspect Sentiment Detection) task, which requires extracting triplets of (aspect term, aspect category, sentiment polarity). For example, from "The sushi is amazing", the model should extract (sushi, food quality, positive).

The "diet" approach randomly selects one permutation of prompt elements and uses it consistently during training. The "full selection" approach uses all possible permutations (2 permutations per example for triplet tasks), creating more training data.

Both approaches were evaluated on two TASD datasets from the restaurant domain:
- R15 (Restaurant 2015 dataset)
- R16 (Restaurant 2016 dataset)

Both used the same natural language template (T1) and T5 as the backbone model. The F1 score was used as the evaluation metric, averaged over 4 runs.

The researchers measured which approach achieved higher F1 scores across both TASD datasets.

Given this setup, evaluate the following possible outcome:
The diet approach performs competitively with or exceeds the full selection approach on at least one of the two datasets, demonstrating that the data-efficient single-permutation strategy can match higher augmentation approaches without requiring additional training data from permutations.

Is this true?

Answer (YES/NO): NO